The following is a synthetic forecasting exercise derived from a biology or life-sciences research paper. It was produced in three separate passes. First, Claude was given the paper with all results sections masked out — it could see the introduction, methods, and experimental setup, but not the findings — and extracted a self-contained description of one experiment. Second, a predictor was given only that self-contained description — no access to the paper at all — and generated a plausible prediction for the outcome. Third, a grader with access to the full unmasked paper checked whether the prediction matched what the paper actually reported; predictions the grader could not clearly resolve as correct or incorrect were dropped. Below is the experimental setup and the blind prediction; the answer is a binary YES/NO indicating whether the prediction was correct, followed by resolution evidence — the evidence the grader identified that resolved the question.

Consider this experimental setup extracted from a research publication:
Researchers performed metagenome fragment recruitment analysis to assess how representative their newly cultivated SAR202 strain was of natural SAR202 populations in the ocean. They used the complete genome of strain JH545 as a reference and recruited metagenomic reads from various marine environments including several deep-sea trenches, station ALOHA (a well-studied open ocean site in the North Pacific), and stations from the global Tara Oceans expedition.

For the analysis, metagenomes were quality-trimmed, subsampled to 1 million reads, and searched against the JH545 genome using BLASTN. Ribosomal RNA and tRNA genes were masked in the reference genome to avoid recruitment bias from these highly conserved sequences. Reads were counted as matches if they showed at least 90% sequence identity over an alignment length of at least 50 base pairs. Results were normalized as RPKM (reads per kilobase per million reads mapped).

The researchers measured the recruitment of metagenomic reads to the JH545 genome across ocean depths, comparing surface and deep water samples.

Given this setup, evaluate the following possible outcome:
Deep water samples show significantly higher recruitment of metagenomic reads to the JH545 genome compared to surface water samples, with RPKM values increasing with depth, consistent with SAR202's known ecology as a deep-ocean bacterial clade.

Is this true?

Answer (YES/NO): NO